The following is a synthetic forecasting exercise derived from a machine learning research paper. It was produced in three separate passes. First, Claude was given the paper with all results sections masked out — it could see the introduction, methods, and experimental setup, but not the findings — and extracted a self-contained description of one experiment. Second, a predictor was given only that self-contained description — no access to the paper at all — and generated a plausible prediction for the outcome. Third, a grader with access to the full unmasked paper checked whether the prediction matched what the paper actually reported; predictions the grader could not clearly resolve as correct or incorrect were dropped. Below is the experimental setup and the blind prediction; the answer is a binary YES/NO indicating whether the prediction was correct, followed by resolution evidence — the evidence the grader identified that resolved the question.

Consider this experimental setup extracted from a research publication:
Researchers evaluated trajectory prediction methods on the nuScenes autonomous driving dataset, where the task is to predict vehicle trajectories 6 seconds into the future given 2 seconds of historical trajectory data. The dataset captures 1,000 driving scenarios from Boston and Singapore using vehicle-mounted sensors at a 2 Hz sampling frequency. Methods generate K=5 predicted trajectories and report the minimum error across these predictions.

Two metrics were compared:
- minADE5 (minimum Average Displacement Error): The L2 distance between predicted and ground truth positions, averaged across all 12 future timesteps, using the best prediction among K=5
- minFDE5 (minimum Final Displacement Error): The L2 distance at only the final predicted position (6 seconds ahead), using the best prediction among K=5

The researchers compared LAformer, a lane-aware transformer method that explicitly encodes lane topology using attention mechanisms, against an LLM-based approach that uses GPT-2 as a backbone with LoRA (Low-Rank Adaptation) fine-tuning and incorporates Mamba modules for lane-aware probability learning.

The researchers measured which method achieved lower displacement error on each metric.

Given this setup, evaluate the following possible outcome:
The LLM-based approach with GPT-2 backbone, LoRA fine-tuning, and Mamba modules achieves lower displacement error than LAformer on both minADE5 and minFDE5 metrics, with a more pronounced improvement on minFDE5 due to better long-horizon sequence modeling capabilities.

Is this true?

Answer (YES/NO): NO